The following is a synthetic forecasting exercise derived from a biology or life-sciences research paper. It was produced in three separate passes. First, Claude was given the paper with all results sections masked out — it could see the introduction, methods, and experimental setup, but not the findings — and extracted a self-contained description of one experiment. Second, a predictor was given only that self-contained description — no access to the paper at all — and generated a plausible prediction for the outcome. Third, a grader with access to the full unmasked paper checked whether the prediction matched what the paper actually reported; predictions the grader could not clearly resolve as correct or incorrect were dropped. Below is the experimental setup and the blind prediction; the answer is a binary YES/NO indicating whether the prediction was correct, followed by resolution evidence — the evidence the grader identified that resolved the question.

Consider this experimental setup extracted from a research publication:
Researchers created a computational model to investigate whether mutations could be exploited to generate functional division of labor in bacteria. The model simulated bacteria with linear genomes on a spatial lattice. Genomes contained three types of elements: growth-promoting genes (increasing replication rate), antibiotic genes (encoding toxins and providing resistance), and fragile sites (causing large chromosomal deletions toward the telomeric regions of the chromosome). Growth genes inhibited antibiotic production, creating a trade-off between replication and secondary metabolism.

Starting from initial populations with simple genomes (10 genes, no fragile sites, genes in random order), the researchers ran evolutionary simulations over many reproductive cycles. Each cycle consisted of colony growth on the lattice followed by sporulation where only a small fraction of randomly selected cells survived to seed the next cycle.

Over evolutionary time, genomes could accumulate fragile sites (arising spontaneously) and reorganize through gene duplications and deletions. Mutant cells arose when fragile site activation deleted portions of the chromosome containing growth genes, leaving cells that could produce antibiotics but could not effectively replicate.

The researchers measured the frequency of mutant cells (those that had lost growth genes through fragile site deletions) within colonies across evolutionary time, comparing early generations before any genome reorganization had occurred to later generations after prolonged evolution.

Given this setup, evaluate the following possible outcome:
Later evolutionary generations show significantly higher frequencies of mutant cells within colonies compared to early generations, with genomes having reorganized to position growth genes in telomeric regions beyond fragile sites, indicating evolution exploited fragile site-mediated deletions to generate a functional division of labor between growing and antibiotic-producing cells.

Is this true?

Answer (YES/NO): YES